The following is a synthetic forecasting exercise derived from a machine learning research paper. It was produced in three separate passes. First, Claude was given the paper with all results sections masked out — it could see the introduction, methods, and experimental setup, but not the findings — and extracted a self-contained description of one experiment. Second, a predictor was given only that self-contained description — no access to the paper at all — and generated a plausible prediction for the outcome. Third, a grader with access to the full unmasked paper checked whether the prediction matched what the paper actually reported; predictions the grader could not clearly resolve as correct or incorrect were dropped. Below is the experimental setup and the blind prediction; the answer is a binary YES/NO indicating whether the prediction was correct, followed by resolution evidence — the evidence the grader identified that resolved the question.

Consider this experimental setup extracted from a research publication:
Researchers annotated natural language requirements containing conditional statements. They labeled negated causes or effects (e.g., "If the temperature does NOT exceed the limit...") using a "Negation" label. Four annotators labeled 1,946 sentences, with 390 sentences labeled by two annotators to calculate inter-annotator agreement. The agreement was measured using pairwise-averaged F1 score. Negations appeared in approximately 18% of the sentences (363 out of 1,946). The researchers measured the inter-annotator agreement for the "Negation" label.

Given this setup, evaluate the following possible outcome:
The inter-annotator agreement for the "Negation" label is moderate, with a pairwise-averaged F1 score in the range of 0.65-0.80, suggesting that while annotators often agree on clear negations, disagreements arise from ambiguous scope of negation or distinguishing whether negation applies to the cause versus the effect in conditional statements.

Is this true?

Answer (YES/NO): NO